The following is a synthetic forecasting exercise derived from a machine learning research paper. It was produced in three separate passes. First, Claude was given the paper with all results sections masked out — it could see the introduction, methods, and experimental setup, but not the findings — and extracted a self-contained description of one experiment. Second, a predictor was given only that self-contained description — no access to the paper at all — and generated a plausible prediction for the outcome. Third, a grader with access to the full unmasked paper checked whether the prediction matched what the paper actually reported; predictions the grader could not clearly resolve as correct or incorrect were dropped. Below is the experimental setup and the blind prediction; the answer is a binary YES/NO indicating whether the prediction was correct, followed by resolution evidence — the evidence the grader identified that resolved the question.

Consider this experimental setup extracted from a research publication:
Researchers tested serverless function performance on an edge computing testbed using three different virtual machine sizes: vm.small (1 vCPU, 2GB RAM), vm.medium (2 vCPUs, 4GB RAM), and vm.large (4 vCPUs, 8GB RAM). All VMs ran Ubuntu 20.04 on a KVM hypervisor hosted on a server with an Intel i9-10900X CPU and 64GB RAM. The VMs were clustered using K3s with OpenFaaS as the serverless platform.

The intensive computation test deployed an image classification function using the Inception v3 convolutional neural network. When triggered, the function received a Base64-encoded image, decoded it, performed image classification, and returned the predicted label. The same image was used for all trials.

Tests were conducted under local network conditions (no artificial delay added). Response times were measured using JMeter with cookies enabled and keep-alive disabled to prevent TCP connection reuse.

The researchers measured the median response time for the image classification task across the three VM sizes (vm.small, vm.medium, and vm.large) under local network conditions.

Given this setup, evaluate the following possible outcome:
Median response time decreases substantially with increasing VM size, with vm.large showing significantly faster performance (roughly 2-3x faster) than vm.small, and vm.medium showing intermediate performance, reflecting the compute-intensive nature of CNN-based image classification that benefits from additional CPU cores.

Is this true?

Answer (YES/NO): NO